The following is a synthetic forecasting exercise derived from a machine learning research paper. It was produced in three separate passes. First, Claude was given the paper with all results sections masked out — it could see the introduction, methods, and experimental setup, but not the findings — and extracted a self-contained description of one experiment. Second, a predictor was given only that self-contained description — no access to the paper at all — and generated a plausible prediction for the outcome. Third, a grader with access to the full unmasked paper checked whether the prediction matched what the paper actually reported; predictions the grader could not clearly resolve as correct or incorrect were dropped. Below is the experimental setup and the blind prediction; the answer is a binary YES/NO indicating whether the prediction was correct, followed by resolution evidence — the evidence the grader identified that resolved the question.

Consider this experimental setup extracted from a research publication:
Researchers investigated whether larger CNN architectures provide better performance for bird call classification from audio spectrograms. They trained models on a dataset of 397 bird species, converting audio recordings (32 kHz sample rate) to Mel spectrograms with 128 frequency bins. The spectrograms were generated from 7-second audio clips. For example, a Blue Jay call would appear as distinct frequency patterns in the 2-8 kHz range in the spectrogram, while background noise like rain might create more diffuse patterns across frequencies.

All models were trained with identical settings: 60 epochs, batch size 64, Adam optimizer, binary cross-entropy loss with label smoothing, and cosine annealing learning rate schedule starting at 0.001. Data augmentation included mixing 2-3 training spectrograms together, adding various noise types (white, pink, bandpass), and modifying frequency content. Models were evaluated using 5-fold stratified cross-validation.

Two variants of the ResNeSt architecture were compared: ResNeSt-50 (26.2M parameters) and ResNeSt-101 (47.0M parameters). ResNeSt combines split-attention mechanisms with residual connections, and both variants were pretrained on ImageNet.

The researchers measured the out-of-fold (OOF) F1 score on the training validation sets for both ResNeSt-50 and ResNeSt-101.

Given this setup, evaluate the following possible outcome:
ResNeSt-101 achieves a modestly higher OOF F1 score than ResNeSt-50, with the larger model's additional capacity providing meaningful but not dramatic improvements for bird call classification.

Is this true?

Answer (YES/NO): NO